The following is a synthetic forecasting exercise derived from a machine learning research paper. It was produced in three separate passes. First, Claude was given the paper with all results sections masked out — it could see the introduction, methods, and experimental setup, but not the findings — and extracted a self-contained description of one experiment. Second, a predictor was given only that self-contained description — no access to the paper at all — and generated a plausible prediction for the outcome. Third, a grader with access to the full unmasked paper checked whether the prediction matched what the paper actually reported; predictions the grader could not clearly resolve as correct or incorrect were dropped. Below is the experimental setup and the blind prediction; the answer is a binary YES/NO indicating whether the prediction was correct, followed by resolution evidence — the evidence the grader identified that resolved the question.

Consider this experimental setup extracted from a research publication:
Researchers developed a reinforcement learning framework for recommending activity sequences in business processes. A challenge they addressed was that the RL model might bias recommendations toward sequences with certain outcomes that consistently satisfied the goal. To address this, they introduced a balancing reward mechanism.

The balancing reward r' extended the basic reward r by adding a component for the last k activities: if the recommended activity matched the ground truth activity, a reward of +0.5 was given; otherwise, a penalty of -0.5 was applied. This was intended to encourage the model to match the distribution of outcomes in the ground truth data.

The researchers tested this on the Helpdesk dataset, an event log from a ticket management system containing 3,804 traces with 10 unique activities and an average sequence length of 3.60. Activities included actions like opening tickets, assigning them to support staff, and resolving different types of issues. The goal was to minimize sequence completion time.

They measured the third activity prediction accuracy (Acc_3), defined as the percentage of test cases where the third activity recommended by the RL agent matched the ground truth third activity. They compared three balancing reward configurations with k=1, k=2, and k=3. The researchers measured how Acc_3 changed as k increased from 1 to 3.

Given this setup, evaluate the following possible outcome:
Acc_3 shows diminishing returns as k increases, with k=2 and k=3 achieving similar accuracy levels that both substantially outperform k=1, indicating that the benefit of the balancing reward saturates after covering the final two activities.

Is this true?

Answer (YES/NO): NO